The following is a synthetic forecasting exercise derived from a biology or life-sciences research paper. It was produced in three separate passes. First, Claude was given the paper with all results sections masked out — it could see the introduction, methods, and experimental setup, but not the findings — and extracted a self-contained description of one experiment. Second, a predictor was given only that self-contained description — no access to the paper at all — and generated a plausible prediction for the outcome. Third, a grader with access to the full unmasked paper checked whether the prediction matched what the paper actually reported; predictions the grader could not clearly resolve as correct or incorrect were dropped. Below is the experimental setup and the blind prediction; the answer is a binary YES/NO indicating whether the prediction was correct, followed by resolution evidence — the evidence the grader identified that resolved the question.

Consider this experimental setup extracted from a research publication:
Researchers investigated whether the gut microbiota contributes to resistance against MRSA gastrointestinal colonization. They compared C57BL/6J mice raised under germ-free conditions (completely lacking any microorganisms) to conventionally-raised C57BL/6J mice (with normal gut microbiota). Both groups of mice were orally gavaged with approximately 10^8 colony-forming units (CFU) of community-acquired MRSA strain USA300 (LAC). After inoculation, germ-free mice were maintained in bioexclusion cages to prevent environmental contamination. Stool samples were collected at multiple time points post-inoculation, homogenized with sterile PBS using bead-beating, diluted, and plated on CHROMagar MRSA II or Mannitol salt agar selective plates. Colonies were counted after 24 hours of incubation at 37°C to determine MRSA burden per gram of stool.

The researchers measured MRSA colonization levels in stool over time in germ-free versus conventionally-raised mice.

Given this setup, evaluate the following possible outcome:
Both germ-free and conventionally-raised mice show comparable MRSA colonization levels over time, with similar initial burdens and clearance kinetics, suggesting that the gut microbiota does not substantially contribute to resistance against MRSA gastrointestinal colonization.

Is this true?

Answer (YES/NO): NO